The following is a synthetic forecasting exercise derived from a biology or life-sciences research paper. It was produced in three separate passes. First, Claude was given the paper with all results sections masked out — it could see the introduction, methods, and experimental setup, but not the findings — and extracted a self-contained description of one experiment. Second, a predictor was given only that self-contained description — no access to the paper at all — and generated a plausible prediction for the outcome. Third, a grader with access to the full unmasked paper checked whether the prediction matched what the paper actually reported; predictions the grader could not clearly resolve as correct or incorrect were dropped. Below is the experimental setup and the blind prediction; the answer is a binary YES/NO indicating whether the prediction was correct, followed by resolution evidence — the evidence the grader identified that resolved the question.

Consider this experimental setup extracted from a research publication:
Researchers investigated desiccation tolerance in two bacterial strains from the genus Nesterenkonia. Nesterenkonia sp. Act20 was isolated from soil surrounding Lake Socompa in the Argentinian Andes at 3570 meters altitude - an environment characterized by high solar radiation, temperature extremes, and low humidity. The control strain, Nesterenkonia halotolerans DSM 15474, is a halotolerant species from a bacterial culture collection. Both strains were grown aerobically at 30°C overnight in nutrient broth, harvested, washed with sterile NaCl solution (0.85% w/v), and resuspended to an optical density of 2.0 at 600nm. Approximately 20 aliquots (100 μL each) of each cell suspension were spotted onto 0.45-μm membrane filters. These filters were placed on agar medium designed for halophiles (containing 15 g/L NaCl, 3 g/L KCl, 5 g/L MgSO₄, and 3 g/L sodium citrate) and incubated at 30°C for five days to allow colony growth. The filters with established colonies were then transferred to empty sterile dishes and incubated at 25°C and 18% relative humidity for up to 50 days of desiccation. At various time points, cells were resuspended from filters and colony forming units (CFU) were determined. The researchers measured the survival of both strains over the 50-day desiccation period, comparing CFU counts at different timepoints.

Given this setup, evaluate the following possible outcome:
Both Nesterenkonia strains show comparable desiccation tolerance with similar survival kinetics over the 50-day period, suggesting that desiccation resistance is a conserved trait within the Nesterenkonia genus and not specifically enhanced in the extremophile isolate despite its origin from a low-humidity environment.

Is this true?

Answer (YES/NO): NO